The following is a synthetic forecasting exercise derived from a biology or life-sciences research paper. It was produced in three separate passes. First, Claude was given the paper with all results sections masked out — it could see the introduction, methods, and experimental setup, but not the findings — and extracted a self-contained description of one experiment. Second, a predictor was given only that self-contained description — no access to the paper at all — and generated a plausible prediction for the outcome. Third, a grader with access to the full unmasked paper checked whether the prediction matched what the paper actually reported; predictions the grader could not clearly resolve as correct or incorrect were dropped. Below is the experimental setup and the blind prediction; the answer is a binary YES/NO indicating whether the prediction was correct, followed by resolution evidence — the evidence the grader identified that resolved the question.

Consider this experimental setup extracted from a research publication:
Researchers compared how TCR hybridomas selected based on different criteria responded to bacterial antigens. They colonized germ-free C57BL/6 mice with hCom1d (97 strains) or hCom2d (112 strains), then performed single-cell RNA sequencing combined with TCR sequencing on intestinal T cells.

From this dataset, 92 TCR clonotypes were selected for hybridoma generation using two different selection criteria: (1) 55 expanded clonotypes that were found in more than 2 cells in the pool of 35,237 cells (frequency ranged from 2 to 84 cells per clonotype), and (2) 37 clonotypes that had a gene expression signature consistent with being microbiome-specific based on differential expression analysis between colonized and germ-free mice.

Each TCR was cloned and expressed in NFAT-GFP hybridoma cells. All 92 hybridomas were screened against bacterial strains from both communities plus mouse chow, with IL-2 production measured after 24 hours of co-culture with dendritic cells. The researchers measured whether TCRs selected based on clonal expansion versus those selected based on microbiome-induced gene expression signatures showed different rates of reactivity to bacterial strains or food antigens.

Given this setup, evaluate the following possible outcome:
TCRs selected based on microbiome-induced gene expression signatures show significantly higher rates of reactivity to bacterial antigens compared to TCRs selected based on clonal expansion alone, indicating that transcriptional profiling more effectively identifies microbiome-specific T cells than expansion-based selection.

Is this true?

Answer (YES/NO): NO